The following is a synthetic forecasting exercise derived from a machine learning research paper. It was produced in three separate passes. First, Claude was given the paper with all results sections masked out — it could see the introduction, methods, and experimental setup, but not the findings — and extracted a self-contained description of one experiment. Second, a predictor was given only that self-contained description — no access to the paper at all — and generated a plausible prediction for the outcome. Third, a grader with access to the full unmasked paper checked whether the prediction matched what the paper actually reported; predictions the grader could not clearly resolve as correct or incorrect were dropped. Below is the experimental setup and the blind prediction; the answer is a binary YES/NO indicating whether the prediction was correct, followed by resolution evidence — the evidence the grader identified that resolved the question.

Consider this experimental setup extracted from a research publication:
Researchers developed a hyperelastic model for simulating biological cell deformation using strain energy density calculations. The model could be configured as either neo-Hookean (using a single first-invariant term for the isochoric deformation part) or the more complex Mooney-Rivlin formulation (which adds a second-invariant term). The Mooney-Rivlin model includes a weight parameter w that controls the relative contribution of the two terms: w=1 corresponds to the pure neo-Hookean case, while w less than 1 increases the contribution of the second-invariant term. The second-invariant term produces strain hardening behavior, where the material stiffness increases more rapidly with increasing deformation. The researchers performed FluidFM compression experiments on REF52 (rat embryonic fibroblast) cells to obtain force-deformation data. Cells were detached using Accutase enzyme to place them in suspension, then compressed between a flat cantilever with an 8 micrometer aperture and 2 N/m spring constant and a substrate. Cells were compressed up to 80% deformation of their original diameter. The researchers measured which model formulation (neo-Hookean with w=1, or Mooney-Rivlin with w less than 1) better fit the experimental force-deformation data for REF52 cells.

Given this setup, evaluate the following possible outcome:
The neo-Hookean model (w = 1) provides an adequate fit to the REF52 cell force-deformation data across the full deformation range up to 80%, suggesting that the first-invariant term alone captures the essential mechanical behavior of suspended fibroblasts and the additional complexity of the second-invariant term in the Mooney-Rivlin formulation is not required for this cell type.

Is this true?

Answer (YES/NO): NO